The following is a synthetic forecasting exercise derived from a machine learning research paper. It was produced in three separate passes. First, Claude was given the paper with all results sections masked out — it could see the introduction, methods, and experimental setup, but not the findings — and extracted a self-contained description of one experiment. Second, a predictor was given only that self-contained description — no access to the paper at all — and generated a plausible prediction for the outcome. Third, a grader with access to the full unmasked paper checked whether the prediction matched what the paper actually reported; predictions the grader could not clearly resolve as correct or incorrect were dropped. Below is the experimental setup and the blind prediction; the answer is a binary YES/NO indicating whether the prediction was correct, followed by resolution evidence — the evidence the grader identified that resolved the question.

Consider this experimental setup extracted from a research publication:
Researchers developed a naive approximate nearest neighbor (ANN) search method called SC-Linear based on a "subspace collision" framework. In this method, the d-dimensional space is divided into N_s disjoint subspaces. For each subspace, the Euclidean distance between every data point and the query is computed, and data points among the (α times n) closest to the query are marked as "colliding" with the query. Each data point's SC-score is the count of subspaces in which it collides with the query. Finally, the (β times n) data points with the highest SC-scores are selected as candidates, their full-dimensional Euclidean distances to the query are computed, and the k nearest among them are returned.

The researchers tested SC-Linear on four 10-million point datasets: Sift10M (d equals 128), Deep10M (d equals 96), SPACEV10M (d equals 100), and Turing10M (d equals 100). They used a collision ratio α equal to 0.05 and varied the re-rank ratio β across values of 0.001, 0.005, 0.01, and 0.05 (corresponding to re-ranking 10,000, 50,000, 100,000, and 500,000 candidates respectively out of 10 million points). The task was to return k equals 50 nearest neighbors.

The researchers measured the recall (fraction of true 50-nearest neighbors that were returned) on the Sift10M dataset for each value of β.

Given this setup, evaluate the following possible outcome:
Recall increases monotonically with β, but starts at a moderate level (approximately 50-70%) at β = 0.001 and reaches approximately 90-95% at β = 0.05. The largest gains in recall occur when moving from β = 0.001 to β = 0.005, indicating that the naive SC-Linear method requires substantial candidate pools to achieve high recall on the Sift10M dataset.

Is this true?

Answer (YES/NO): NO